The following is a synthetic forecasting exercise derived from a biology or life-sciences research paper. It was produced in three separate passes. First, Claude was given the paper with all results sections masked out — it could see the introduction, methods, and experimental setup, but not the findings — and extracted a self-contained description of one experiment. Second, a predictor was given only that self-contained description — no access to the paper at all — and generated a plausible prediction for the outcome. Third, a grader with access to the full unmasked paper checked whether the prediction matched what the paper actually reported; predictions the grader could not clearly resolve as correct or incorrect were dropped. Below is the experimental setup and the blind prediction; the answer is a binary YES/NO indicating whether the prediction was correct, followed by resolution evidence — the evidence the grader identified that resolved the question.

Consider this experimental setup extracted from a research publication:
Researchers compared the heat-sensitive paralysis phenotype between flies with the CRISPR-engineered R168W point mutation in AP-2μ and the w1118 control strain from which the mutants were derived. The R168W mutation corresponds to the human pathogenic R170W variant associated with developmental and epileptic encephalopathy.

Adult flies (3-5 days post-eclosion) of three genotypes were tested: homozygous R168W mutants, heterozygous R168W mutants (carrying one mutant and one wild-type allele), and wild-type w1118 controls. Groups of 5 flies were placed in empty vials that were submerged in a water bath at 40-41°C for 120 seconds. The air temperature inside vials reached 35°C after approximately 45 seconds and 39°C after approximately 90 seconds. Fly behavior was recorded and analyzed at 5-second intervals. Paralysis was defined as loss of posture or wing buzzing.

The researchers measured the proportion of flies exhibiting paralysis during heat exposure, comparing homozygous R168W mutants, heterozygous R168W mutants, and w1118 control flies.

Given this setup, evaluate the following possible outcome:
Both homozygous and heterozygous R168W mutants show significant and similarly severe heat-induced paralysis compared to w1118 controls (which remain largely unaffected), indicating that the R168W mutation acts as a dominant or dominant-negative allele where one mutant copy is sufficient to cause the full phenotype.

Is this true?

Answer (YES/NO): NO